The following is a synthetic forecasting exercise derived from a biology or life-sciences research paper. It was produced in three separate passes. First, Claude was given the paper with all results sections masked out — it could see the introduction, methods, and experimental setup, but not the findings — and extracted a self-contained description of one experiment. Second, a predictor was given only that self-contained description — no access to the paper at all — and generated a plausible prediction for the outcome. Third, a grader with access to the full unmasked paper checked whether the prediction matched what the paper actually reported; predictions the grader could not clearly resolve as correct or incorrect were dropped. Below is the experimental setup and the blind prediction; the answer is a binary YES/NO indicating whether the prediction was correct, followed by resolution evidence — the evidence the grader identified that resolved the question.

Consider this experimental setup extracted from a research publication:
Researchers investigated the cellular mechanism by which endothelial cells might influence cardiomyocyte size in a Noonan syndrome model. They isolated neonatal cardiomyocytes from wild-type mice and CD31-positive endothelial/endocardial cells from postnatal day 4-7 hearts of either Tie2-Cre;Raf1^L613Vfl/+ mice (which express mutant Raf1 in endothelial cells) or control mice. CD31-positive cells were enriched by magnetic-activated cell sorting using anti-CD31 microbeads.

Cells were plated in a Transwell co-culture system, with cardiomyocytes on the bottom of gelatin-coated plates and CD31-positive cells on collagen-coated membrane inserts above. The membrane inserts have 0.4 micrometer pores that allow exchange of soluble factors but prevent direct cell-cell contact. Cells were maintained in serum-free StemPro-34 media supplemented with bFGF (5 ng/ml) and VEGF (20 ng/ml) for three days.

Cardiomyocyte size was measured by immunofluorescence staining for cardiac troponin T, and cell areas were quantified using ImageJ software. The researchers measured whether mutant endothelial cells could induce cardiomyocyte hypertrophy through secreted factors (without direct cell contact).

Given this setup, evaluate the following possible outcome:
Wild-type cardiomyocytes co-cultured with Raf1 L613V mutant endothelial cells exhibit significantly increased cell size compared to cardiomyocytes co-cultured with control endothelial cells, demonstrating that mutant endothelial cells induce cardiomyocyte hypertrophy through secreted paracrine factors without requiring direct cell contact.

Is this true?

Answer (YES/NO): YES